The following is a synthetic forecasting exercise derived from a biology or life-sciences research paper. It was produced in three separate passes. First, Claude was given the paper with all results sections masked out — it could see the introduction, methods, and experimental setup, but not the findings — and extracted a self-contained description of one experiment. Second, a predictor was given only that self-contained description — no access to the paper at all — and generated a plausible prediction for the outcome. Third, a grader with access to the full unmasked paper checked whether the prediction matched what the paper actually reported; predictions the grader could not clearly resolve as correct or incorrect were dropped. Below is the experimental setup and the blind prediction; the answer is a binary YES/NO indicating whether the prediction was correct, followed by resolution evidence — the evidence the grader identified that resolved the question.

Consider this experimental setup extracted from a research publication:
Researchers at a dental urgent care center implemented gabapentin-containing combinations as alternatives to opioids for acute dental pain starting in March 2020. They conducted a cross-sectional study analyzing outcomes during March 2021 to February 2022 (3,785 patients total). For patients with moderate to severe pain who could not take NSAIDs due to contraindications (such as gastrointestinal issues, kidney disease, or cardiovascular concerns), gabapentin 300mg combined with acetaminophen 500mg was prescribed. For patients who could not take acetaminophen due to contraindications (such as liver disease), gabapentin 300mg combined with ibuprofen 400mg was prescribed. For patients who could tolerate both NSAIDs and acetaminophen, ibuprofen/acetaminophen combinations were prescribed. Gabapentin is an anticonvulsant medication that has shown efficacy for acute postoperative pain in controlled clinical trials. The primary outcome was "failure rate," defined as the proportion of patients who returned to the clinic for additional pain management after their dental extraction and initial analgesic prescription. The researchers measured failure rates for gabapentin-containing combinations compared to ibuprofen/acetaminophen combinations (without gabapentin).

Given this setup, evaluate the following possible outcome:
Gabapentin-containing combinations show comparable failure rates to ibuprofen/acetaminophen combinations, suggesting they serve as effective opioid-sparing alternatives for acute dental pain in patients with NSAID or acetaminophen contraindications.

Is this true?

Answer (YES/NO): NO